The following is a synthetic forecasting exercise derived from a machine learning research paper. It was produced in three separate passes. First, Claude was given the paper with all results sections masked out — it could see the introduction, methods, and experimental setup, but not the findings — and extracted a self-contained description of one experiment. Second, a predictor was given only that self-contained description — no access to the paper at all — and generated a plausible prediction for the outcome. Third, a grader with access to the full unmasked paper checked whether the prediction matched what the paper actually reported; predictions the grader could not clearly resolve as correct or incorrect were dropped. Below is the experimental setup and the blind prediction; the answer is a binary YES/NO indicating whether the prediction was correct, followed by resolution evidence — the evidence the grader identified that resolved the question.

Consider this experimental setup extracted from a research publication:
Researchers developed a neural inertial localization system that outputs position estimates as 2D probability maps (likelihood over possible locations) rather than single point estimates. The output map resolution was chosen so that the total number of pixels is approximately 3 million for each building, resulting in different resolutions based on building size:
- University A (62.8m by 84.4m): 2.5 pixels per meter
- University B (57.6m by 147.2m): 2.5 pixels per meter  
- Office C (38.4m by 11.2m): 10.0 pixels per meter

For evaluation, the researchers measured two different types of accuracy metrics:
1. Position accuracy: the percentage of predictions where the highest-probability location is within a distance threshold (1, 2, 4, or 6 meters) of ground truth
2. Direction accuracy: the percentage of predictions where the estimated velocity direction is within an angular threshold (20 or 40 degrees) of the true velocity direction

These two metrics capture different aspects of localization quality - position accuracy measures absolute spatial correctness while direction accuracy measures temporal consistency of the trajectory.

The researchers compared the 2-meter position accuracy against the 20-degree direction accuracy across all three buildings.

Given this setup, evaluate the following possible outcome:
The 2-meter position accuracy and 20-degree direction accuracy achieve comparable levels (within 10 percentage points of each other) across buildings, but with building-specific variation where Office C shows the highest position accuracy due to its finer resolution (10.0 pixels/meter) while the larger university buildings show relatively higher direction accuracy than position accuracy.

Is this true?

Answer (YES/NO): NO